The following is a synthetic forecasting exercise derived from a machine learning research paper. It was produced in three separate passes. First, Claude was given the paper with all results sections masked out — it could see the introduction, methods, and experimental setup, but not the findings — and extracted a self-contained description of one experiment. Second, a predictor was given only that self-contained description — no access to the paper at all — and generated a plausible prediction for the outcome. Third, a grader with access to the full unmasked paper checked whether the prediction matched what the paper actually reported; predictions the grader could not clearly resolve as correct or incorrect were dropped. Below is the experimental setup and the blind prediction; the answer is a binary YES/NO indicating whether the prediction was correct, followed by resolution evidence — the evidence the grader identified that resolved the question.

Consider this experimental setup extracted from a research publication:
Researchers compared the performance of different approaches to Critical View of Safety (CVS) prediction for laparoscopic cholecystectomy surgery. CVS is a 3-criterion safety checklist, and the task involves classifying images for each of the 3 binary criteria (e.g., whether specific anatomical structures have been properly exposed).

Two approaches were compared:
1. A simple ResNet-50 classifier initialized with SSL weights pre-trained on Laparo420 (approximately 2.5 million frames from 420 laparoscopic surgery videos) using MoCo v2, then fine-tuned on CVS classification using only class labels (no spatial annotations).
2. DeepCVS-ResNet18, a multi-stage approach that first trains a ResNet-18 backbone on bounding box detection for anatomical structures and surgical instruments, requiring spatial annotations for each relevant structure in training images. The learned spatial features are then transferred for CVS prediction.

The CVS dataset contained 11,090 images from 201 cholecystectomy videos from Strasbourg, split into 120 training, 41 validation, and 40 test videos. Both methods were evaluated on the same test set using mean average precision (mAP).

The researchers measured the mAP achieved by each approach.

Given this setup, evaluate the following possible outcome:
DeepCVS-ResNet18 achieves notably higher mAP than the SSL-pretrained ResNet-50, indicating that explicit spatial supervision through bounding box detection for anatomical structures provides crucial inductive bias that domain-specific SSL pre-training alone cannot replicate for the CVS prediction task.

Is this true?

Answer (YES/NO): NO